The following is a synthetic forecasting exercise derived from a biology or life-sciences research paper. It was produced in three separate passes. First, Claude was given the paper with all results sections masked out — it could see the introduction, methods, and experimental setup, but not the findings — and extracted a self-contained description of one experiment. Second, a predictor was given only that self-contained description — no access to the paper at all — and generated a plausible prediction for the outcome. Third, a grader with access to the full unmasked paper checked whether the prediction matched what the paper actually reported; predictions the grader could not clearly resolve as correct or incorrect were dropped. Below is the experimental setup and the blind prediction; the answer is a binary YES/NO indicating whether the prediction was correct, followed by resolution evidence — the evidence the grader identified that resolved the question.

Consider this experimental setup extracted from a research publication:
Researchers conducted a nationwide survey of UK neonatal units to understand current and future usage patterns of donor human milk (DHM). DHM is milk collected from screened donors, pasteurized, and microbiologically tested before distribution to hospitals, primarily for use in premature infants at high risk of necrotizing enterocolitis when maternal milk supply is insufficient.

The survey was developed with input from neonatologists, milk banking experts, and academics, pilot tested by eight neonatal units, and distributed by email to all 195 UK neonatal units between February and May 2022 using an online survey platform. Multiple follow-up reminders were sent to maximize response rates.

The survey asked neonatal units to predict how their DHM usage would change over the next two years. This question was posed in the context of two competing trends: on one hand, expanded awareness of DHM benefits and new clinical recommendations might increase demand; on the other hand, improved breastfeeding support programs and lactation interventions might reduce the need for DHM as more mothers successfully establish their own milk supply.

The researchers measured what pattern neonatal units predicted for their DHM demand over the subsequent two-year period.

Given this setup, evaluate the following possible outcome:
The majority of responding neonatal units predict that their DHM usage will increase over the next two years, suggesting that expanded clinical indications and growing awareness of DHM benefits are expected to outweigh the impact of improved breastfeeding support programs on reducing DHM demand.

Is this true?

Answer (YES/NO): NO